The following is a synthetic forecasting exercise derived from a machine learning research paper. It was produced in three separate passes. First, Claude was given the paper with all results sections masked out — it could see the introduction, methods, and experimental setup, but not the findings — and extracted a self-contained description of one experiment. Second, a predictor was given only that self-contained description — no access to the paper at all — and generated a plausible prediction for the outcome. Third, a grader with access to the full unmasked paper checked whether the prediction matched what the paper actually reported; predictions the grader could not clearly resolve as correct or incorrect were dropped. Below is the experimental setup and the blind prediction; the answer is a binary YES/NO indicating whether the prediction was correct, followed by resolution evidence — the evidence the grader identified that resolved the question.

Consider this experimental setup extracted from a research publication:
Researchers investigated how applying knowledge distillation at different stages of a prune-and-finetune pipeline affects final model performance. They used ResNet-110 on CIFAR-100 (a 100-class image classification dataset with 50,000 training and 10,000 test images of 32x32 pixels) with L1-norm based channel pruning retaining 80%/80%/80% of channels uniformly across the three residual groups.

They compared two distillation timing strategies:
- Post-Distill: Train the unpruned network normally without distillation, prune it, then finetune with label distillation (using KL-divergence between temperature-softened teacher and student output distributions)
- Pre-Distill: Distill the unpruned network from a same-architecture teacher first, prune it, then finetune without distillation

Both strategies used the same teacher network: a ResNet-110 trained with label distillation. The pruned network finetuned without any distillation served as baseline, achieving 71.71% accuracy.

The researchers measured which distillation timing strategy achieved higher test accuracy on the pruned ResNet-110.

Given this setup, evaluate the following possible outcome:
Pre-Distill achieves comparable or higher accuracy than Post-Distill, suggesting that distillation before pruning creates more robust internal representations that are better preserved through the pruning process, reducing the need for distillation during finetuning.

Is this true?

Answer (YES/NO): YES